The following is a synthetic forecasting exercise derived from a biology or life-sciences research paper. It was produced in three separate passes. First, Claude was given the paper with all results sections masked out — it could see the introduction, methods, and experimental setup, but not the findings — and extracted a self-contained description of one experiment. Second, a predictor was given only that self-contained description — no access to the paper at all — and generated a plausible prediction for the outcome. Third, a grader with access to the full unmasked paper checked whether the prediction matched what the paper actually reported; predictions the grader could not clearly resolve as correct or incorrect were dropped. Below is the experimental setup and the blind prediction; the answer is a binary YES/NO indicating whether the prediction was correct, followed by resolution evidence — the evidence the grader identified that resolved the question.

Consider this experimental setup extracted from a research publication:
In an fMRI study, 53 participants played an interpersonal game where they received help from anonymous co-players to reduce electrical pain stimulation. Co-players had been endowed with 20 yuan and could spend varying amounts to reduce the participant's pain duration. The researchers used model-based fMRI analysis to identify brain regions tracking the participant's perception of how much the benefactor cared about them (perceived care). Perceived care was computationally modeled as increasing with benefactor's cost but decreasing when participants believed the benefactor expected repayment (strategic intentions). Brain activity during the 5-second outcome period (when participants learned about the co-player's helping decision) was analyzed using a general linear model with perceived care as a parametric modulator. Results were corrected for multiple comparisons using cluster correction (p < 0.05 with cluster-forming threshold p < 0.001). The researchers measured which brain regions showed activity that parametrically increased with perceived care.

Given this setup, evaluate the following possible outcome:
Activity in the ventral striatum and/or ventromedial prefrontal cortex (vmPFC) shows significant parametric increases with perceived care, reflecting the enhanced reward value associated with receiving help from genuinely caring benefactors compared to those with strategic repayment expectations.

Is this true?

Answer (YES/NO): YES